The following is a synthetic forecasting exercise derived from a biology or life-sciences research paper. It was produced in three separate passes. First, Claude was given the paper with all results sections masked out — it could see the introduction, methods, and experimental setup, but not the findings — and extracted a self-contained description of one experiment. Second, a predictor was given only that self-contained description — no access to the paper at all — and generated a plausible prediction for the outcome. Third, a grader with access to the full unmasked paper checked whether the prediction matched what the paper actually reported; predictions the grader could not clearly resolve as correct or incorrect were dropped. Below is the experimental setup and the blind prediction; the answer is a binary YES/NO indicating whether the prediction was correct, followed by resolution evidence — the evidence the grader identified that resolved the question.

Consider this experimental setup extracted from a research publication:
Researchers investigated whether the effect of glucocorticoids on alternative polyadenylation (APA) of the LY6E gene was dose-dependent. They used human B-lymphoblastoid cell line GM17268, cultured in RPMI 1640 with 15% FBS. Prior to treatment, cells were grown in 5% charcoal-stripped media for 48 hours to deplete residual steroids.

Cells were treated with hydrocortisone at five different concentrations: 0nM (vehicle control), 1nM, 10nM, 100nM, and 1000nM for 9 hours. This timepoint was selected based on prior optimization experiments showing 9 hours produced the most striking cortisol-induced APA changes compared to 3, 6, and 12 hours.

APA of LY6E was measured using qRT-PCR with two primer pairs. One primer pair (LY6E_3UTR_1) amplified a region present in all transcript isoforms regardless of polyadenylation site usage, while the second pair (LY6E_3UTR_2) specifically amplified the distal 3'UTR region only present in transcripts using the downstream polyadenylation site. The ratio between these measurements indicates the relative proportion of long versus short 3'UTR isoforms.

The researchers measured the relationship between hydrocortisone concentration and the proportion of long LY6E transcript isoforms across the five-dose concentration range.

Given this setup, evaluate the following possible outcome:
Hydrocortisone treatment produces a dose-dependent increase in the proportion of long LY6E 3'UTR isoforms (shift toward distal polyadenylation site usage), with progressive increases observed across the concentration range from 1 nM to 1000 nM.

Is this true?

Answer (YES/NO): NO